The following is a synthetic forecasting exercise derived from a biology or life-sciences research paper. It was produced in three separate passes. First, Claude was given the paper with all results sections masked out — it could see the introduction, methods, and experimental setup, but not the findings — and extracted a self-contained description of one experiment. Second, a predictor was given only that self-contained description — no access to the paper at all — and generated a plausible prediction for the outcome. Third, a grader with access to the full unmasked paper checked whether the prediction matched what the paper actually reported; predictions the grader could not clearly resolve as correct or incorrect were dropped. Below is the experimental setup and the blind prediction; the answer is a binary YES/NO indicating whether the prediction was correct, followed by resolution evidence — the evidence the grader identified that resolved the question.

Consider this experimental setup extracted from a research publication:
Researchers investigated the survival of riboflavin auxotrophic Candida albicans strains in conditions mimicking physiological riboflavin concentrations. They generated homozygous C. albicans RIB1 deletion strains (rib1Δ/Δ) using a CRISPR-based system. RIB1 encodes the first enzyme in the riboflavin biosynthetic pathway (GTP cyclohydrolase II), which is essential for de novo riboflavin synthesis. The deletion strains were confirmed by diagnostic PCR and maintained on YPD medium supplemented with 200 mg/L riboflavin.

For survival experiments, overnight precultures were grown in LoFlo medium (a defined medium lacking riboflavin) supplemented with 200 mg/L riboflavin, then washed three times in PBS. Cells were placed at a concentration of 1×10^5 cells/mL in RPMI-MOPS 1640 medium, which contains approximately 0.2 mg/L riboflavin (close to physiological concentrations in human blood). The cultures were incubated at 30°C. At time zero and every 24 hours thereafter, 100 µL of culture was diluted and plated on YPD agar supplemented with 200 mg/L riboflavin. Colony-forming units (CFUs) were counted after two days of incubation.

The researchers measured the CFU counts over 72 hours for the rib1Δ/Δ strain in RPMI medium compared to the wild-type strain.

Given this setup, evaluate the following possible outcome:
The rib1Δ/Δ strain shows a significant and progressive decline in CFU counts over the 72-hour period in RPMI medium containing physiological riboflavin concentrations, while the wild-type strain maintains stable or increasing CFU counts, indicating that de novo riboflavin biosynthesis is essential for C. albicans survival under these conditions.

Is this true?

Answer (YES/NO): YES